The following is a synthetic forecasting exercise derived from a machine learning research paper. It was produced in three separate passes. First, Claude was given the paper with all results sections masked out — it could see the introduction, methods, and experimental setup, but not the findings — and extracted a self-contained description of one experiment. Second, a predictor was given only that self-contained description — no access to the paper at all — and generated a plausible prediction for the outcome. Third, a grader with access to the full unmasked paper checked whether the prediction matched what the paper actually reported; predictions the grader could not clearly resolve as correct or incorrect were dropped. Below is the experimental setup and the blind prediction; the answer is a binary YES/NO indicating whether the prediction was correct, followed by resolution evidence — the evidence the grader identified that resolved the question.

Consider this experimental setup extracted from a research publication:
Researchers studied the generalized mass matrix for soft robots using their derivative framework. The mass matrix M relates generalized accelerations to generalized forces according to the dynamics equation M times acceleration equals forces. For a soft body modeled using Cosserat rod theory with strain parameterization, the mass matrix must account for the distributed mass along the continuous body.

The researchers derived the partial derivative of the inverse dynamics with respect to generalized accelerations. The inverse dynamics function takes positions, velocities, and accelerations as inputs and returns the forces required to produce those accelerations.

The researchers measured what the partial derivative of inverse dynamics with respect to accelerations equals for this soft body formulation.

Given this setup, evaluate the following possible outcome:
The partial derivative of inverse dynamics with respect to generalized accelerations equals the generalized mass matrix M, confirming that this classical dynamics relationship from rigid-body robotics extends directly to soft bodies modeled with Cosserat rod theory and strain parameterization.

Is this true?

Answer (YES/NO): YES